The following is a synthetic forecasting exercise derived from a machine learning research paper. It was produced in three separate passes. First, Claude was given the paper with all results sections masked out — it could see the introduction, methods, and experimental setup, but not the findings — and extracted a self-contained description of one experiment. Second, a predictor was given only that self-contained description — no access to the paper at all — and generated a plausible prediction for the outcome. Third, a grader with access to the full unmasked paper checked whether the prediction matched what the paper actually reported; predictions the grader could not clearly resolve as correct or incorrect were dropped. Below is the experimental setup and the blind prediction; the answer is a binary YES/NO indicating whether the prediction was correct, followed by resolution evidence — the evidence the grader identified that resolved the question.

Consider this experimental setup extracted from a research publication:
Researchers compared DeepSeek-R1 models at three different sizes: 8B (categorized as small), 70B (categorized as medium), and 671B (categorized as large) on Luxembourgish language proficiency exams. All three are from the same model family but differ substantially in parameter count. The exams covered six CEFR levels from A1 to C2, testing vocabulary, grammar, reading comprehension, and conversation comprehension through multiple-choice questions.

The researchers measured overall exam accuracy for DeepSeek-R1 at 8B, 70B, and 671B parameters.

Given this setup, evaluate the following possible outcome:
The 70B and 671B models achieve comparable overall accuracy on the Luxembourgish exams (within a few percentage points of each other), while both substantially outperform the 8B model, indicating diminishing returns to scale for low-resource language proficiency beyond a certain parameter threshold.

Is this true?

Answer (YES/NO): NO